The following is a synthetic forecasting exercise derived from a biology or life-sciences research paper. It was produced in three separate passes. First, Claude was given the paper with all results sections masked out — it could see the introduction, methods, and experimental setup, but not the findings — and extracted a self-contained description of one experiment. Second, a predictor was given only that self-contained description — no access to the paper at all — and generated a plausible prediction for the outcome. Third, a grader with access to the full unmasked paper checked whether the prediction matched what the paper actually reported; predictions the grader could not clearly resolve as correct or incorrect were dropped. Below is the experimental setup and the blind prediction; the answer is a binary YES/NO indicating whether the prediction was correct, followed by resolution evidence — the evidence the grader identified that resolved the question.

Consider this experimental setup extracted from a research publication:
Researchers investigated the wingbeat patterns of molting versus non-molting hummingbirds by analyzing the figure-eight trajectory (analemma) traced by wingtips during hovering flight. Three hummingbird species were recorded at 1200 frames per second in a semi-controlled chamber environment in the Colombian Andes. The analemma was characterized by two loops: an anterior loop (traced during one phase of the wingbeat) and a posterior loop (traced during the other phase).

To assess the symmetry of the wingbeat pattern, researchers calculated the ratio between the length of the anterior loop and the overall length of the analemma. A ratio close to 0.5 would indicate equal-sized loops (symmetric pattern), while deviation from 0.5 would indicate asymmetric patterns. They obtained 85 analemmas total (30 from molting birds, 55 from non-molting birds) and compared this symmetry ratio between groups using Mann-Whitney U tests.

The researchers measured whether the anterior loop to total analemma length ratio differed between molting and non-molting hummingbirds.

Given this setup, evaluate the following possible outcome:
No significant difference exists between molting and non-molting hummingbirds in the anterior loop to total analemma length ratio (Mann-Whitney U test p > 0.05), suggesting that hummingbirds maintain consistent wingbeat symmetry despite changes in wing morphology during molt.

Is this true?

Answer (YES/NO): YES